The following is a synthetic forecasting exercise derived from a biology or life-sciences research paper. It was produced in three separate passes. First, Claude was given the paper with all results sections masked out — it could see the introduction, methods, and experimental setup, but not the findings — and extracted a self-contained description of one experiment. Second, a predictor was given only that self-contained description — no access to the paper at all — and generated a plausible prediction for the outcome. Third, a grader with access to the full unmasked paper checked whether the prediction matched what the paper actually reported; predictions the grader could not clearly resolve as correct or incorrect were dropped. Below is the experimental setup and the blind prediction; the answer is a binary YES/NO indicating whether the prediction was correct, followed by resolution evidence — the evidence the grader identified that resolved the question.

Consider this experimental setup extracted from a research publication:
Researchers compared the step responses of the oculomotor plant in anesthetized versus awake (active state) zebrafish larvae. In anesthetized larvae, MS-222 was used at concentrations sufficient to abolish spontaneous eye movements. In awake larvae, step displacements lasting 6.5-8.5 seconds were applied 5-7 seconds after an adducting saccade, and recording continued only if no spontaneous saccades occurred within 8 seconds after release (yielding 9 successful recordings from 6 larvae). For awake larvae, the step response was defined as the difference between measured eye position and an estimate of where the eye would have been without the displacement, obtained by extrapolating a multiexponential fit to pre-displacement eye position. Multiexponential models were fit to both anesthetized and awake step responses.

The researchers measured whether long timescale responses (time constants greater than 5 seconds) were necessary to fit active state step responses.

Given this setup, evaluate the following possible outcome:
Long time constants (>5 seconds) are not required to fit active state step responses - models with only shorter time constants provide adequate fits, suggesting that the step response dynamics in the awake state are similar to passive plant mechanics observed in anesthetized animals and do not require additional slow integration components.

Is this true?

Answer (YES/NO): NO